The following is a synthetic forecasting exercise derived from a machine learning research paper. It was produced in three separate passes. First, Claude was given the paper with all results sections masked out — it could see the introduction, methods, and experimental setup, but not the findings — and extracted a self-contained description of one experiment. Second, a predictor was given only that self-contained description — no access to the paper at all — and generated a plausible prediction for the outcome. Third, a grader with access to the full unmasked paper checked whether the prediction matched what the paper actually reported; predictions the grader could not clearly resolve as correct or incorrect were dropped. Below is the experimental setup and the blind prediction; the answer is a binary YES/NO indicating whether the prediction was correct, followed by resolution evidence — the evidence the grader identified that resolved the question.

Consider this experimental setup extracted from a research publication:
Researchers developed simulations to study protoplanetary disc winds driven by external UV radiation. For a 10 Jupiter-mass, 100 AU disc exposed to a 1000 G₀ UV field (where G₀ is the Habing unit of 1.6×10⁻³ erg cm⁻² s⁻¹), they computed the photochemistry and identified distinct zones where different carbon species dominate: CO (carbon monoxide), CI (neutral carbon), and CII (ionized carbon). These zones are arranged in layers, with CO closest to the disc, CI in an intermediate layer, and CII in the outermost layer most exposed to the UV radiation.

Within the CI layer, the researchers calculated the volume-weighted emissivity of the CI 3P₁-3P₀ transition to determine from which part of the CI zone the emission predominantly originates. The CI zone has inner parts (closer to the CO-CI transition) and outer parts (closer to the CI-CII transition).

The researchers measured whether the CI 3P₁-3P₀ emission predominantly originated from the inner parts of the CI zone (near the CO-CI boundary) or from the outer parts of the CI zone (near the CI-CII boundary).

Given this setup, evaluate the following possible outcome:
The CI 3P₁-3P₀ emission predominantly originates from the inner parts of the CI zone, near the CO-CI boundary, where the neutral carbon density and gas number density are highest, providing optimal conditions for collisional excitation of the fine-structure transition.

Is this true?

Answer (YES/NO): NO